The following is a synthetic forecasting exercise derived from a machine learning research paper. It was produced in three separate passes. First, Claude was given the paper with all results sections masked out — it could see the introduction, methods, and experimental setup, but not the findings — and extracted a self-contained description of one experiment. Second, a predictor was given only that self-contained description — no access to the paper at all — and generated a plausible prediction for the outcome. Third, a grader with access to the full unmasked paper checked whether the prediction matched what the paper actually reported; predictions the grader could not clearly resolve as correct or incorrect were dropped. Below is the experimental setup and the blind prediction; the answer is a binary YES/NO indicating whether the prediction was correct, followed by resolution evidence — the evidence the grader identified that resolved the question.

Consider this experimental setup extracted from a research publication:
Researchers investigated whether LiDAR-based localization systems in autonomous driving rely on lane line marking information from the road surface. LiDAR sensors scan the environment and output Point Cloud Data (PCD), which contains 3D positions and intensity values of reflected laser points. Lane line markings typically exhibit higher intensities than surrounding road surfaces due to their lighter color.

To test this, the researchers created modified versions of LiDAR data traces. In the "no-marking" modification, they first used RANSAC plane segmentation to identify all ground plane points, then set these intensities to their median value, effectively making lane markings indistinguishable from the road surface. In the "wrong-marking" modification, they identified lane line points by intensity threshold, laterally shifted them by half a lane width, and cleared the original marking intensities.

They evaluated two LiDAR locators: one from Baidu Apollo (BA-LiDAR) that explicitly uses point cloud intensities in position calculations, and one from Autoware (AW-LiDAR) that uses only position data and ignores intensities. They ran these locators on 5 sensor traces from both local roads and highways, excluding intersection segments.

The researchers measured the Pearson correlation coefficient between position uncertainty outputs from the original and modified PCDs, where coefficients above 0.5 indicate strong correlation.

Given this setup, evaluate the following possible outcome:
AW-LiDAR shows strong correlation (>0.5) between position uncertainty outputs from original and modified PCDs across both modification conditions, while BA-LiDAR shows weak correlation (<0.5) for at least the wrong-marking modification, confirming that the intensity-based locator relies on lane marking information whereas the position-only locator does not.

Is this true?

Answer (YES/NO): NO